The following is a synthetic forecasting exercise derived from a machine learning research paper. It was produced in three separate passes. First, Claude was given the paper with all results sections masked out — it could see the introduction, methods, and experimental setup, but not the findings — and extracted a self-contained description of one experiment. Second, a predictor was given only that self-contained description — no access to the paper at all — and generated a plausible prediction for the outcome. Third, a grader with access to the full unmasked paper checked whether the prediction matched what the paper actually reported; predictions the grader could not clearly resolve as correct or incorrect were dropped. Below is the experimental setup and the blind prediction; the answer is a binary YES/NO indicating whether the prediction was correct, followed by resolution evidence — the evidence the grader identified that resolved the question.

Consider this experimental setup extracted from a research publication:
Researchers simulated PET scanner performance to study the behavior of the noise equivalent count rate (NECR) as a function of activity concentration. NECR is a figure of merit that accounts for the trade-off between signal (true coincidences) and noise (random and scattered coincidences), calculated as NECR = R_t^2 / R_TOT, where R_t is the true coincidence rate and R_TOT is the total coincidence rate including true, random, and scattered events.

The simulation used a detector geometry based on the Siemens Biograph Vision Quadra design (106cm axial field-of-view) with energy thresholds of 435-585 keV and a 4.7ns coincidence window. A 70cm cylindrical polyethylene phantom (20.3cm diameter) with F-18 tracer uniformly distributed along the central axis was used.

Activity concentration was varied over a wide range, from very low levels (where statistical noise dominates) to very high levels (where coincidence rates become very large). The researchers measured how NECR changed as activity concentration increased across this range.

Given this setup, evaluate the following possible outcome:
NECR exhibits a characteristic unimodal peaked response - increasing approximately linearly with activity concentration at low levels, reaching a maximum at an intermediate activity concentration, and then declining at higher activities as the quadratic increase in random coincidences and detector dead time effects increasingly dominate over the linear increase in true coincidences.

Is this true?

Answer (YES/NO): YES